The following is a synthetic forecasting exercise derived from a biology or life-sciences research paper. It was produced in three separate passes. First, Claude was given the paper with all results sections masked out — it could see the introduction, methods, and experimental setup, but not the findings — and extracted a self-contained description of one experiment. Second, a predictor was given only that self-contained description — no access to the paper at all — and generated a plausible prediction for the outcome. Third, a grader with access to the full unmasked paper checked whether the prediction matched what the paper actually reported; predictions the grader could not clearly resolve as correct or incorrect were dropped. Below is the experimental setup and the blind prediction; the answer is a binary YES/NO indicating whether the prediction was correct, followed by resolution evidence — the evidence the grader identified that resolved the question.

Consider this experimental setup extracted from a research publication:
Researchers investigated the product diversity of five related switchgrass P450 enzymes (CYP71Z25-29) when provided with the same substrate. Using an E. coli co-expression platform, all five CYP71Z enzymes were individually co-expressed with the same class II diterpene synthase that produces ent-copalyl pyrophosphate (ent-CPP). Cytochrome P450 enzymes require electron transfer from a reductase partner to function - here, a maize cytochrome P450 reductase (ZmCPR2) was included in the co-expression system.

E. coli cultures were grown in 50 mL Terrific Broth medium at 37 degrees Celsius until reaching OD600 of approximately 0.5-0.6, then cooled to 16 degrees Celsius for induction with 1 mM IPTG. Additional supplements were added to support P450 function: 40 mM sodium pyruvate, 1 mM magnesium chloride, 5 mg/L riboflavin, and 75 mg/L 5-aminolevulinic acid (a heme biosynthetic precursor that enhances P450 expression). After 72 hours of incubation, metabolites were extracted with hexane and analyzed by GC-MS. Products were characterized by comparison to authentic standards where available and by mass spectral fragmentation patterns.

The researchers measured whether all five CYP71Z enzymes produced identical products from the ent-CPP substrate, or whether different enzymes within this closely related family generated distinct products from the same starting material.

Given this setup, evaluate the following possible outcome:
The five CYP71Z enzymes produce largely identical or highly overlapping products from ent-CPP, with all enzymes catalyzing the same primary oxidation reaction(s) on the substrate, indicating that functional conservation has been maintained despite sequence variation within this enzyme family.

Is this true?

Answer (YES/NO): NO